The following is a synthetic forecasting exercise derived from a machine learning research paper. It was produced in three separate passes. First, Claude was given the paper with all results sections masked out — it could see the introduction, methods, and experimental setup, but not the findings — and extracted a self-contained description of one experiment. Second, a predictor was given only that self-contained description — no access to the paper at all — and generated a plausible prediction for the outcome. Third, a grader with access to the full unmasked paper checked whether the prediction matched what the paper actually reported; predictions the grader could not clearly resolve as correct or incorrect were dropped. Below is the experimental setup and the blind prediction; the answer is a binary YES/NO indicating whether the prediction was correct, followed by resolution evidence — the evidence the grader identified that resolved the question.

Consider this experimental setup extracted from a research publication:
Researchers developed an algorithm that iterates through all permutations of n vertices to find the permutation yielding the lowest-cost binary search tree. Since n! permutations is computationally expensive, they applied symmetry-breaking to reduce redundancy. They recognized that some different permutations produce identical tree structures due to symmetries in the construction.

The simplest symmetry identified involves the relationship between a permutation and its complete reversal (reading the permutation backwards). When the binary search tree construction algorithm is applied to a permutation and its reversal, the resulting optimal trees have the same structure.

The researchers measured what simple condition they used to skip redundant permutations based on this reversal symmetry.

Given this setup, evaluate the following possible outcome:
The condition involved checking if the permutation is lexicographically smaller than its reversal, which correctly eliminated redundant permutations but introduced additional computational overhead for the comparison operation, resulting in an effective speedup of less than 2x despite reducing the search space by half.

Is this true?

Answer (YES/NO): NO